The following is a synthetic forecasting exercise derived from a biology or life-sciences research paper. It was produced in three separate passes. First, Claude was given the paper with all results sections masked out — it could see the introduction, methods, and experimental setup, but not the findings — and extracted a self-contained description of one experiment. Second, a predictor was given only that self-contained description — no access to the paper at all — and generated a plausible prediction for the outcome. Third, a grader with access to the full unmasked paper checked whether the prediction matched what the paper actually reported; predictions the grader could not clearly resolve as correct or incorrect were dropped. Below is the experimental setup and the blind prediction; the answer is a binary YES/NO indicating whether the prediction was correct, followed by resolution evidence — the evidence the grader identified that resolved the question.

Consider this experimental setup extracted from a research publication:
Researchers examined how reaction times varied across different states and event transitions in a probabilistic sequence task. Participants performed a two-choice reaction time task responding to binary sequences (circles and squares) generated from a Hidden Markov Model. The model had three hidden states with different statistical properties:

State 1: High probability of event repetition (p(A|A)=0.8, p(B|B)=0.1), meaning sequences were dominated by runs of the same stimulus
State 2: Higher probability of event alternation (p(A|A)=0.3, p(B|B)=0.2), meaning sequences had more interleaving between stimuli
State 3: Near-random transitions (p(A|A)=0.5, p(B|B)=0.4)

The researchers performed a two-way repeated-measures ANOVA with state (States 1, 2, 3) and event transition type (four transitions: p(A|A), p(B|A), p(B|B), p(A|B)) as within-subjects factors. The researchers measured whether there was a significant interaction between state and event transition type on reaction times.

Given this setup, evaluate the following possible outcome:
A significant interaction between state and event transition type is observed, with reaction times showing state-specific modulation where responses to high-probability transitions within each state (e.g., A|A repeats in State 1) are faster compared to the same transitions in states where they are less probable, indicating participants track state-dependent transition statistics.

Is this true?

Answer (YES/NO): YES